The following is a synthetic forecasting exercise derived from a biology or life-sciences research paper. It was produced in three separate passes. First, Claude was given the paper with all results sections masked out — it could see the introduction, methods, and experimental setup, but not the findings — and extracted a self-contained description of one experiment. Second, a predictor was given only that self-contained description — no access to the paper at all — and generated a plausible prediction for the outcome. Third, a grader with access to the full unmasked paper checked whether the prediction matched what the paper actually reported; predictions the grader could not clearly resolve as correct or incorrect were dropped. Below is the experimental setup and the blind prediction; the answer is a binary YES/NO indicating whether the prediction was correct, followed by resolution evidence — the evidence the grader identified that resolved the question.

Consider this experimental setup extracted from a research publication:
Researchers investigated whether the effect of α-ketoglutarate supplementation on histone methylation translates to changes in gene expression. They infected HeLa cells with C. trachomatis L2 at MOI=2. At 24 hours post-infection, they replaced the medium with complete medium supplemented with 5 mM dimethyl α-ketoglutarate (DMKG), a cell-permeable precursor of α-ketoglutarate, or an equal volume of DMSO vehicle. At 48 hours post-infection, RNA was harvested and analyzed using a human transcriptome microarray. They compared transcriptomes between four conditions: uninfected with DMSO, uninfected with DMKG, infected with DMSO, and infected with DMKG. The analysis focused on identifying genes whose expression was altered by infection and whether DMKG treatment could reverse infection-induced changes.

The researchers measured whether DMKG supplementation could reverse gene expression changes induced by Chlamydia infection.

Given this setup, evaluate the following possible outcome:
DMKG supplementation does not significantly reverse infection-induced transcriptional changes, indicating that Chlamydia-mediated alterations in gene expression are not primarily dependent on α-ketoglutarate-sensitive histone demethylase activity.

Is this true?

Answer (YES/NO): NO